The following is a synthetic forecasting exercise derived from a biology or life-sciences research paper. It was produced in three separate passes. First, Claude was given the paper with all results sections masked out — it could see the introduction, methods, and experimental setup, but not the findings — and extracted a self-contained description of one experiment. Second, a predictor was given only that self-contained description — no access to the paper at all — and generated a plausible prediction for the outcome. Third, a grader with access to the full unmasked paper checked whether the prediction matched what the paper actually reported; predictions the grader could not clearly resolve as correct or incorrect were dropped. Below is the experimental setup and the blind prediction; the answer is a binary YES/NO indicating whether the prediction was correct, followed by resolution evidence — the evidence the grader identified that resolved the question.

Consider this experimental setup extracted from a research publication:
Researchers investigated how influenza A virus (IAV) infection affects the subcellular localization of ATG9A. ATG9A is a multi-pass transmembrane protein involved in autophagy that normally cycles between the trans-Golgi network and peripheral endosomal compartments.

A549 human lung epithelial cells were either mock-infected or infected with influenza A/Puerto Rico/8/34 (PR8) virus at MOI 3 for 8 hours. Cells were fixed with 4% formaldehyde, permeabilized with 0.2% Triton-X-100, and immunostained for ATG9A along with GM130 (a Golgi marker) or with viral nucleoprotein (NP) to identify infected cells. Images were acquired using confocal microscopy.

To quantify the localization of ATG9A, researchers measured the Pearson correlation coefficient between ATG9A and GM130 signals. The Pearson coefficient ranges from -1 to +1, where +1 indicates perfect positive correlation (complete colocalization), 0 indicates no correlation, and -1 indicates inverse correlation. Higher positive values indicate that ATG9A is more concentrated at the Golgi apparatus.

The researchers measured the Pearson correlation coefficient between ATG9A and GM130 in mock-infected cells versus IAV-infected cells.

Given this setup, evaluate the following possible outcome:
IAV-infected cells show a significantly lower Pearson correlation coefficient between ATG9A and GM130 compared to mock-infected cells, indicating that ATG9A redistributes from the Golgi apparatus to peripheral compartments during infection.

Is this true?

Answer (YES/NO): YES